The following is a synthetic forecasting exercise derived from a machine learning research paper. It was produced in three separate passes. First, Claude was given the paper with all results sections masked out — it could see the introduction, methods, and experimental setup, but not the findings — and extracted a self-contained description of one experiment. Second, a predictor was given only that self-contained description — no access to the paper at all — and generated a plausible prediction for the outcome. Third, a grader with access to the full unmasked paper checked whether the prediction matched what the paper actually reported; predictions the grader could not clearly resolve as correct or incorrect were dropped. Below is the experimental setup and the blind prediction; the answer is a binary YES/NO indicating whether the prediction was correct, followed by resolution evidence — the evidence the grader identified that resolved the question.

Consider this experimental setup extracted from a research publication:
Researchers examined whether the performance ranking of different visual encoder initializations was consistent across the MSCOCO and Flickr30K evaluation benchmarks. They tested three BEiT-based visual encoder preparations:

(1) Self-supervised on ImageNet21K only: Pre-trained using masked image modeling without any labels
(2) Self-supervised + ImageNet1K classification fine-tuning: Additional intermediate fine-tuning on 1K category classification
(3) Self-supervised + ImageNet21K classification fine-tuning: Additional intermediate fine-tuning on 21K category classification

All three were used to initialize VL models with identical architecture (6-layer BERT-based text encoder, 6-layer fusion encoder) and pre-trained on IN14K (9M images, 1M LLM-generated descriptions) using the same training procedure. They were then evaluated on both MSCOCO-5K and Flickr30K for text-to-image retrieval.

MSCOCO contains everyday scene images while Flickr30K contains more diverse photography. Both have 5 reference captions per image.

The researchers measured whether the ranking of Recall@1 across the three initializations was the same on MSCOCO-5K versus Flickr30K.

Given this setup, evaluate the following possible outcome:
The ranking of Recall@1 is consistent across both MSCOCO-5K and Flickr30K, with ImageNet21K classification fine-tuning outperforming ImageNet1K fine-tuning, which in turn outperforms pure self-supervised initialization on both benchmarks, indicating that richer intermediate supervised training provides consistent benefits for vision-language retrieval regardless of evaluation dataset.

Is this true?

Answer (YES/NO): YES